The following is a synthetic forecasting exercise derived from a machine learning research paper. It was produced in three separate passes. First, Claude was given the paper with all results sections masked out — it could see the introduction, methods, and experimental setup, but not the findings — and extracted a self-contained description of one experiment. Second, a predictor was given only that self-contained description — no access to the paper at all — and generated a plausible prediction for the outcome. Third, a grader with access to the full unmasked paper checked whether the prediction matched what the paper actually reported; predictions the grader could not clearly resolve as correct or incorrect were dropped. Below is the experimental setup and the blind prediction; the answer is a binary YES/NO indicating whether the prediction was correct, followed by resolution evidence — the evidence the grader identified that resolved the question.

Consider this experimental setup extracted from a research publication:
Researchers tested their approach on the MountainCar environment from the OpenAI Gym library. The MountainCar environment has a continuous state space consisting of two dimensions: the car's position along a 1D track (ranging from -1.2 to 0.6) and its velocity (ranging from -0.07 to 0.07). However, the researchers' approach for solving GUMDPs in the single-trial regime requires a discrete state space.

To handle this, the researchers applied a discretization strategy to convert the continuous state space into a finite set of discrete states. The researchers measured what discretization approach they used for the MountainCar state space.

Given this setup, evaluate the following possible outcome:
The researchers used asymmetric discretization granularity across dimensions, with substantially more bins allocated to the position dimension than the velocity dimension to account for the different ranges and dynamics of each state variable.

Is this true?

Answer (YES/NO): NO